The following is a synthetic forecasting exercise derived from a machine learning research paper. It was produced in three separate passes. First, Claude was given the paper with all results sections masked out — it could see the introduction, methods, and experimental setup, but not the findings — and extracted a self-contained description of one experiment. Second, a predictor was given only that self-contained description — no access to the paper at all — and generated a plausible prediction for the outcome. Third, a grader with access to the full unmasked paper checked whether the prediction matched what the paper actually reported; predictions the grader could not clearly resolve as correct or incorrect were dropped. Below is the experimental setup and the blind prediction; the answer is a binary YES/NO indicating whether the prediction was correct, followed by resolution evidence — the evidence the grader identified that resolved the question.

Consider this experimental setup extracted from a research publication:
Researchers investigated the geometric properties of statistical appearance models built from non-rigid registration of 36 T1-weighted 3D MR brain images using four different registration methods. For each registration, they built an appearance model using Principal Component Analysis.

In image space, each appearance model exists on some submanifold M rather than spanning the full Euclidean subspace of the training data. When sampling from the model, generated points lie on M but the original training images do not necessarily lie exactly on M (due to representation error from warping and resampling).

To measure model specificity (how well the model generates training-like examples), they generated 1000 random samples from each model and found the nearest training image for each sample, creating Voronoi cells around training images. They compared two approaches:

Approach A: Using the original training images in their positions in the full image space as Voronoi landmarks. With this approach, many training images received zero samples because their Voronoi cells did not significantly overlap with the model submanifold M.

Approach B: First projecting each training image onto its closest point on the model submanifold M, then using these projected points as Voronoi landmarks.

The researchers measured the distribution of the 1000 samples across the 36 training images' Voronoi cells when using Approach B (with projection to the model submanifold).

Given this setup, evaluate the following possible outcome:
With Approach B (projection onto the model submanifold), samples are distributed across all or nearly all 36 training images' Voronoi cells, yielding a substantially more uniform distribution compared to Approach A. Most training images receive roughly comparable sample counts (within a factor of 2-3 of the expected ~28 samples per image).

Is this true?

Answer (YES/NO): NO